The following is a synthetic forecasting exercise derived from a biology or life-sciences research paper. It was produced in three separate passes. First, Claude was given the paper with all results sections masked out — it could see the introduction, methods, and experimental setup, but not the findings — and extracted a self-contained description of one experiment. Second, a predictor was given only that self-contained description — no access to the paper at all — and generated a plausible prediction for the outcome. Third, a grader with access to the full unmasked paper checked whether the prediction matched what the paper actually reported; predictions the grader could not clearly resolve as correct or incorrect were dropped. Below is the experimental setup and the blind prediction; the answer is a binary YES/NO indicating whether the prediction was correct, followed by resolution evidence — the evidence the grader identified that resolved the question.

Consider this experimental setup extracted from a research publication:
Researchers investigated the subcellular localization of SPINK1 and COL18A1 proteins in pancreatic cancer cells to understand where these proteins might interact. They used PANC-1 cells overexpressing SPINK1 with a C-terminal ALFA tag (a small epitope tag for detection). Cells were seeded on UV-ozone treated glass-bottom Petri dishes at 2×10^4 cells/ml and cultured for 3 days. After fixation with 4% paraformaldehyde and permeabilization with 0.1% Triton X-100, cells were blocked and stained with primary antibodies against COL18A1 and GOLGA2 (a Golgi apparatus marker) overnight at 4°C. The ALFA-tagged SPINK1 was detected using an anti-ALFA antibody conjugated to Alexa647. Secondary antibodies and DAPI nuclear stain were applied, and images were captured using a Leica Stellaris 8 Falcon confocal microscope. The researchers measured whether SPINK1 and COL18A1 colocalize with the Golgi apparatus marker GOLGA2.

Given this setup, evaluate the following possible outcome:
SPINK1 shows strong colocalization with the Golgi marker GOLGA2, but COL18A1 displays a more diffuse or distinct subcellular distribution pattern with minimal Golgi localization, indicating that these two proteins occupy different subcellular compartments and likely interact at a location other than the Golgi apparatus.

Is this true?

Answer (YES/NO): NO